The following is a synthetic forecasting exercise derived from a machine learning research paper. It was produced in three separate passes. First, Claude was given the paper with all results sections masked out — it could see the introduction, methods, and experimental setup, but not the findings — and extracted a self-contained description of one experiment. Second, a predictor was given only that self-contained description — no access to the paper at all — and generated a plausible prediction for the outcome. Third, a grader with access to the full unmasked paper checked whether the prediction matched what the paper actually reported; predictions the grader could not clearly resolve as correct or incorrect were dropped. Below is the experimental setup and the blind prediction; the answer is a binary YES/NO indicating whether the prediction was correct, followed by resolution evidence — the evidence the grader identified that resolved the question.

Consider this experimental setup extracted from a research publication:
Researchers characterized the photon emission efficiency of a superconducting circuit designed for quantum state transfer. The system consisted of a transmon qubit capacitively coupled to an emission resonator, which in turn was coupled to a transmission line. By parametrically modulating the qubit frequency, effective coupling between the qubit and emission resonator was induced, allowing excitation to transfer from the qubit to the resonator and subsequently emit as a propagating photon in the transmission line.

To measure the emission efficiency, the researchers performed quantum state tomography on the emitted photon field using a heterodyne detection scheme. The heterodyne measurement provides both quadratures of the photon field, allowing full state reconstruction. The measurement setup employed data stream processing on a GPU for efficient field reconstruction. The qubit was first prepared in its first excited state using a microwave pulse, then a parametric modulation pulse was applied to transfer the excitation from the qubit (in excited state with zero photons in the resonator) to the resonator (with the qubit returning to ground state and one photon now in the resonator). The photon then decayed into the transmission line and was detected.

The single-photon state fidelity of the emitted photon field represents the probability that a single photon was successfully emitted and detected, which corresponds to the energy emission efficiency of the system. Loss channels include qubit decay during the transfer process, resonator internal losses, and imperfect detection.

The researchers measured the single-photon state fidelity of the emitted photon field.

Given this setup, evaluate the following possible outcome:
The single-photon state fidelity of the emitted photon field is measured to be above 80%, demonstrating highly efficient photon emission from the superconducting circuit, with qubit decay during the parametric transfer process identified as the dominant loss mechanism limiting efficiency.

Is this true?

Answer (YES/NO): YES